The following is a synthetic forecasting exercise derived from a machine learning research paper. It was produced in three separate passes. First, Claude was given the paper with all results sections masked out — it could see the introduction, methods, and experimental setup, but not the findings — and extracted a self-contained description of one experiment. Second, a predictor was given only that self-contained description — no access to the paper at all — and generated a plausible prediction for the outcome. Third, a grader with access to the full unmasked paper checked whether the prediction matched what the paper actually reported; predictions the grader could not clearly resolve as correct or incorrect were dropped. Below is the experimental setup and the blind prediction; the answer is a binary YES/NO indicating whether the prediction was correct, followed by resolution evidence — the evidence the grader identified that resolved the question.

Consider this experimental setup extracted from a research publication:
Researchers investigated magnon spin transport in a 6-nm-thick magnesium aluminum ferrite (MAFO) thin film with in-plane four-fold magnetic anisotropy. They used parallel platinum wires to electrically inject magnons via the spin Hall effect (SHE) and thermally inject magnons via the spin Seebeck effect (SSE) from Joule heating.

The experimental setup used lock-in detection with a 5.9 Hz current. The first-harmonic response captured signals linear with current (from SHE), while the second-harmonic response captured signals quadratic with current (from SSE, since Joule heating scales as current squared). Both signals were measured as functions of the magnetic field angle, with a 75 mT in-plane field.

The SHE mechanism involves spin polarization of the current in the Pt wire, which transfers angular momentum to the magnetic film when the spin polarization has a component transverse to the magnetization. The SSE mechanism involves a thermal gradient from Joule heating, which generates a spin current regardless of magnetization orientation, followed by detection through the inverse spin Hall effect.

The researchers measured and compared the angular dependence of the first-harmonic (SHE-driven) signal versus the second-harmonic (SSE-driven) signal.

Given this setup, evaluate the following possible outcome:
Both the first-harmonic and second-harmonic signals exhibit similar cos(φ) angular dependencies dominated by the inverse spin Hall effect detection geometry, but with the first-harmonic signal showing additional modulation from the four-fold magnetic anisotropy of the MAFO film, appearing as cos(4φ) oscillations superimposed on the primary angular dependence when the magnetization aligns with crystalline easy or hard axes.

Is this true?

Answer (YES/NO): NO